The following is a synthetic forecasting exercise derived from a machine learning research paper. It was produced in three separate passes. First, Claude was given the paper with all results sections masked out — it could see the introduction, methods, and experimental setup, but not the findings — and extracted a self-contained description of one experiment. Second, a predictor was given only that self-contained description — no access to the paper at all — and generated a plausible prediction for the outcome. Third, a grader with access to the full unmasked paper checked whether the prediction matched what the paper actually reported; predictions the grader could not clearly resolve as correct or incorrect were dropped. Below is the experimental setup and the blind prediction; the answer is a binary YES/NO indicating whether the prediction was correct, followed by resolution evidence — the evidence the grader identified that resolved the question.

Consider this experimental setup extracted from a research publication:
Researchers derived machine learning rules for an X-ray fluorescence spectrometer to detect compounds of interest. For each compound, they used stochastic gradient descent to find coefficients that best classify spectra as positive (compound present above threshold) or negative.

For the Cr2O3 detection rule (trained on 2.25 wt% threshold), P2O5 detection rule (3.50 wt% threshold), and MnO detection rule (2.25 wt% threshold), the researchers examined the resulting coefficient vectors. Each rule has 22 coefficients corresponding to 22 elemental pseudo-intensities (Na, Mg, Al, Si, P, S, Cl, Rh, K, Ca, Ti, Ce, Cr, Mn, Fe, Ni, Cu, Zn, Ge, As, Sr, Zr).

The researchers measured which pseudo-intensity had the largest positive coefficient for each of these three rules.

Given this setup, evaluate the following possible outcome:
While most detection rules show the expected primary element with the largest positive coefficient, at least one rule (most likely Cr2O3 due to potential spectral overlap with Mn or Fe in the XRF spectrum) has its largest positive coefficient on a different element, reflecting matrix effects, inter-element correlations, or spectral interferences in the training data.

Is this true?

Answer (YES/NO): NO